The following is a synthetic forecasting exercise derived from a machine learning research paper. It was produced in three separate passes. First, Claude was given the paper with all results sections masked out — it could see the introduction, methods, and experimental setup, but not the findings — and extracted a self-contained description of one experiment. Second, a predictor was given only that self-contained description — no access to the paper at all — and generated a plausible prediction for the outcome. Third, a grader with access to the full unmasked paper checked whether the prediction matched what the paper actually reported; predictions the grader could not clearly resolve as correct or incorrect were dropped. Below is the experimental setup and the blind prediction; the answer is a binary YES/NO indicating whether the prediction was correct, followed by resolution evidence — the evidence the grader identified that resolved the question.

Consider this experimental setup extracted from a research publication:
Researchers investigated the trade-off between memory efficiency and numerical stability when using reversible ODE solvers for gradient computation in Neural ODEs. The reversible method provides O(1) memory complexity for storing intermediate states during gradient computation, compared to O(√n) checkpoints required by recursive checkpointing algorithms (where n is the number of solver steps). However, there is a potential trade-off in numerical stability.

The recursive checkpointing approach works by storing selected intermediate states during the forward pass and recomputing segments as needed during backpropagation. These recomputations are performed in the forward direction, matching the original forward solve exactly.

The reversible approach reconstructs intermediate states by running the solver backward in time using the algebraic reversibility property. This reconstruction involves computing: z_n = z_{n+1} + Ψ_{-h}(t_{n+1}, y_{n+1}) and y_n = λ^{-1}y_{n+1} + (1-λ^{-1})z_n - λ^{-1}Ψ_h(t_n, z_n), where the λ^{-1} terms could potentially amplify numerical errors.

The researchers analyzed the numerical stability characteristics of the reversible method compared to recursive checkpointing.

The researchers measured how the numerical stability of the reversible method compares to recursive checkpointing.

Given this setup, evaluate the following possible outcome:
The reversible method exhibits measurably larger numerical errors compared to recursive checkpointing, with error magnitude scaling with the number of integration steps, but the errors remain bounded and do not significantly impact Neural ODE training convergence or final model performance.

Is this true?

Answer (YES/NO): NO